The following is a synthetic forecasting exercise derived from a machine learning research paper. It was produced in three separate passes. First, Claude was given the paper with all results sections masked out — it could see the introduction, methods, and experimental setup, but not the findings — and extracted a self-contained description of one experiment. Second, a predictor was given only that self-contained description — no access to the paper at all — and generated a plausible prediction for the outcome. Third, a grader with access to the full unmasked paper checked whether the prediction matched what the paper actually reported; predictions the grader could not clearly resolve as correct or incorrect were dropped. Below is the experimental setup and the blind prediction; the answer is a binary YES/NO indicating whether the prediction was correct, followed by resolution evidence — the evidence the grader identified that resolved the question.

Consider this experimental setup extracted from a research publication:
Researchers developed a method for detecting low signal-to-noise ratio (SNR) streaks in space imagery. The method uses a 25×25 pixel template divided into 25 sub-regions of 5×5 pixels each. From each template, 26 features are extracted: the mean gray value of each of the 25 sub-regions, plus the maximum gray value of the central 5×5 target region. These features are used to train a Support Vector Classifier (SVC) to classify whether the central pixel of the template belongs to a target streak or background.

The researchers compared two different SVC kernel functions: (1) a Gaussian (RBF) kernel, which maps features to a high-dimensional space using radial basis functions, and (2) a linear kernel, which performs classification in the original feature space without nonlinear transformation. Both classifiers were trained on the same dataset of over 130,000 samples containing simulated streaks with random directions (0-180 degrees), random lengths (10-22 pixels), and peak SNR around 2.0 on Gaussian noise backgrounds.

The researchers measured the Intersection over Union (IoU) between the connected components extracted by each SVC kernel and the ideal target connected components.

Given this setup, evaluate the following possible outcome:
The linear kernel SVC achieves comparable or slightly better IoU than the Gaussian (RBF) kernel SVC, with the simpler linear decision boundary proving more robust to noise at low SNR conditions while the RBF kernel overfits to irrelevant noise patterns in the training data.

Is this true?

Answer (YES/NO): NO